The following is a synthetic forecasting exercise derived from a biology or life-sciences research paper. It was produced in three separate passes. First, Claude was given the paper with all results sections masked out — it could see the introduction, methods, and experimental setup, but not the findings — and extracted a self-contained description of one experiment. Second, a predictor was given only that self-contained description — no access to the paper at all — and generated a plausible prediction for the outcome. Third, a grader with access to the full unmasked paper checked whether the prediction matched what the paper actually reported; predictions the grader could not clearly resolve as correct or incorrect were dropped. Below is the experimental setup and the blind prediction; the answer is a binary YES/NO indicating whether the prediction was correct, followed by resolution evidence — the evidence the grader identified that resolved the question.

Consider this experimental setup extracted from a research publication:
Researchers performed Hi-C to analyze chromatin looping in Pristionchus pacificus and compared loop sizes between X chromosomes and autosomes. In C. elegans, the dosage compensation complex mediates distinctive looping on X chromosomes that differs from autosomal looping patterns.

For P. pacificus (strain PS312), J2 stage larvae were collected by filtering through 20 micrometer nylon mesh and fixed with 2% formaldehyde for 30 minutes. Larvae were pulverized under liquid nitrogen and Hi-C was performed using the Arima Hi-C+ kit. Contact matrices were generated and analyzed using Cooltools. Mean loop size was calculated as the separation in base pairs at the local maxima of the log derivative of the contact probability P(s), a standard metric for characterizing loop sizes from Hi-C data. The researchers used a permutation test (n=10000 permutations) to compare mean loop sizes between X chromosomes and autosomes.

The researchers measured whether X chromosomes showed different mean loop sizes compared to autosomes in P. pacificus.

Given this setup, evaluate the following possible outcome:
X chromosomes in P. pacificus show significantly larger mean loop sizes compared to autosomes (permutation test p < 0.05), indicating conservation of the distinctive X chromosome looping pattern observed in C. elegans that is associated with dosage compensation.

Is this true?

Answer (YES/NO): NO